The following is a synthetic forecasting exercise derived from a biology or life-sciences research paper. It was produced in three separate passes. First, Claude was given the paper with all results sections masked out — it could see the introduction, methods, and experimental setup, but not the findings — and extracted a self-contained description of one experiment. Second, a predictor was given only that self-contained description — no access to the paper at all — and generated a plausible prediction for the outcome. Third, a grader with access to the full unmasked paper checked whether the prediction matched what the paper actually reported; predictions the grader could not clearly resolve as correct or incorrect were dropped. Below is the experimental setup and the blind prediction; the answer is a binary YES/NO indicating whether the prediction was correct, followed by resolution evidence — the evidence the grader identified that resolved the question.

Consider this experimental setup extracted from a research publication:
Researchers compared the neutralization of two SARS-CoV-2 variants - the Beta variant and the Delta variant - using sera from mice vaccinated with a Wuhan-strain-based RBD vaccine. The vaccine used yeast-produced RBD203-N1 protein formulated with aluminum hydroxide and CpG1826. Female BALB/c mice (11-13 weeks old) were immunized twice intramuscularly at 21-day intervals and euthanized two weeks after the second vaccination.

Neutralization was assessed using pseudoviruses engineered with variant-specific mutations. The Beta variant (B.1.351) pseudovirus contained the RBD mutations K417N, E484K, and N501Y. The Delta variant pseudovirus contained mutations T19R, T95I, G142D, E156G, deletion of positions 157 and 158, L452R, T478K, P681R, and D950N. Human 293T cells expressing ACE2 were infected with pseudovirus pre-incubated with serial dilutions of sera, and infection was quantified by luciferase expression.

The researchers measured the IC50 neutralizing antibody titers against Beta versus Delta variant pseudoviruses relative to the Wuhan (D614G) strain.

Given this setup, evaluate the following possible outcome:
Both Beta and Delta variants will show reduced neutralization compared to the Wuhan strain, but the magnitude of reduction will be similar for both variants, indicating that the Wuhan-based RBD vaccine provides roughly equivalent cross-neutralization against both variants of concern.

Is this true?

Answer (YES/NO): NO